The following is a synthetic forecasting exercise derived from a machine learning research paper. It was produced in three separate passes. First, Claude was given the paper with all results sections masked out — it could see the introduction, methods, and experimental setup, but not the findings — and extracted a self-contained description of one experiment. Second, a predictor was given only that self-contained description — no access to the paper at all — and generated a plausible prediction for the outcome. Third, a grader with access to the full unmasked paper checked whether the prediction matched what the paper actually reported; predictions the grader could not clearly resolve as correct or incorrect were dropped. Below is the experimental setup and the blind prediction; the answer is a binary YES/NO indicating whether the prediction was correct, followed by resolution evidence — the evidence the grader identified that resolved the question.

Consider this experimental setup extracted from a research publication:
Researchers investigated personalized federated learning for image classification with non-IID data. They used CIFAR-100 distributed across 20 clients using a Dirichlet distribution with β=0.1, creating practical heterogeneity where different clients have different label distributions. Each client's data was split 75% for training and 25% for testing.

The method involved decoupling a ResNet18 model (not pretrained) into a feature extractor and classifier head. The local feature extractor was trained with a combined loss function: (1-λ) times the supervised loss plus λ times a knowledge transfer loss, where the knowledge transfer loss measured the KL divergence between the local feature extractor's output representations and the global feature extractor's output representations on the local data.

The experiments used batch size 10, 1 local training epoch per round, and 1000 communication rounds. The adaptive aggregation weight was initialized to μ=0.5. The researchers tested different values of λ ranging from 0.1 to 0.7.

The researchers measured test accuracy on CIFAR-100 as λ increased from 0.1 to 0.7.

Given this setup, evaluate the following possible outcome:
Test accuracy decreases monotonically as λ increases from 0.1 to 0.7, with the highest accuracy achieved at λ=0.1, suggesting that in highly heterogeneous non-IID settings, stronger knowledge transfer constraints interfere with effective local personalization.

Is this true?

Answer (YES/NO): NO